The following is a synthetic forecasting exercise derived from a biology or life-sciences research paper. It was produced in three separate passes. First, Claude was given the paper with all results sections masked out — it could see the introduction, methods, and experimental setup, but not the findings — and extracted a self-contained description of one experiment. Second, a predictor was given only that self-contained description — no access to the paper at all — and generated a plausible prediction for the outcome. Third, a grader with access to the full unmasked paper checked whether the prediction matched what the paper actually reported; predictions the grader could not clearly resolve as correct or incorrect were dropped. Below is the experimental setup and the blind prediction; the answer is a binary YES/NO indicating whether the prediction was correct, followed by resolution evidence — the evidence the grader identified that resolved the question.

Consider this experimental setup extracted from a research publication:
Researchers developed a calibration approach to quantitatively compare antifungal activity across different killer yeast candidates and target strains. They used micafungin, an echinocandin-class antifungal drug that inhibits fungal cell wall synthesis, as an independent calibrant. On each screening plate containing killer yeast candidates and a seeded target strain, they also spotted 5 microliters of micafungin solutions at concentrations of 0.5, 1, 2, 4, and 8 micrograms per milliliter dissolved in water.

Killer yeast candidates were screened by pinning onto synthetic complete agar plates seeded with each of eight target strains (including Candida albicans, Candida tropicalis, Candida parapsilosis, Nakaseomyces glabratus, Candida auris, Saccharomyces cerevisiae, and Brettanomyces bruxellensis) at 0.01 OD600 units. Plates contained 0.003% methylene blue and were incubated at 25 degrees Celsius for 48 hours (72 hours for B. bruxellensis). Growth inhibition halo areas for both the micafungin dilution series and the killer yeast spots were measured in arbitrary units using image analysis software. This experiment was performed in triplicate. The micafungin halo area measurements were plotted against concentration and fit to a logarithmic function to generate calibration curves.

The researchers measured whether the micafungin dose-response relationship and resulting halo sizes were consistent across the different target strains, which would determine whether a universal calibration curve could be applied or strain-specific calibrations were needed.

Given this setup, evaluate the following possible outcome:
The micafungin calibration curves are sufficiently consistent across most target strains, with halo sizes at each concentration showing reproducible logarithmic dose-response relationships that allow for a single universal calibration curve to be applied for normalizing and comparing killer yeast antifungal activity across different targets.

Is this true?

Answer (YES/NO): NO